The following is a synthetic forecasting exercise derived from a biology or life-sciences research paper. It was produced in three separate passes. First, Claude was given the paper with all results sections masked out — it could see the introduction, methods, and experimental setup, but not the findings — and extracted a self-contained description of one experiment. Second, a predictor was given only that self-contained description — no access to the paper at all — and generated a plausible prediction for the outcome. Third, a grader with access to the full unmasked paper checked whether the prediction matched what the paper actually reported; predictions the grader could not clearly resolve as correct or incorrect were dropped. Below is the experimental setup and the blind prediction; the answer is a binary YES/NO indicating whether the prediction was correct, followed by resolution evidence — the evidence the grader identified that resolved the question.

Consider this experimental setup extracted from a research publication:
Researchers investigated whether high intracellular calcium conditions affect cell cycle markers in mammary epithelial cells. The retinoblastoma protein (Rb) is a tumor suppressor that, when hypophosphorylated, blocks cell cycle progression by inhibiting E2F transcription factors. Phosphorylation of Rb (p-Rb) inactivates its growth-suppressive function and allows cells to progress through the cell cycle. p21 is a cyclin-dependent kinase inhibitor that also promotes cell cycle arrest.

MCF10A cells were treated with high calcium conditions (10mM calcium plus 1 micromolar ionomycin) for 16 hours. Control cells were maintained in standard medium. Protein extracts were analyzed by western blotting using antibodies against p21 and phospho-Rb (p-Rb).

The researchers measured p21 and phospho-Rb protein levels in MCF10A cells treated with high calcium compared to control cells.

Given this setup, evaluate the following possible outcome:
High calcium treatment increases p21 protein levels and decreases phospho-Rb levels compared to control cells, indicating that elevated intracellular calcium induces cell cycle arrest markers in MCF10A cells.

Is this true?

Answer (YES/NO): YES